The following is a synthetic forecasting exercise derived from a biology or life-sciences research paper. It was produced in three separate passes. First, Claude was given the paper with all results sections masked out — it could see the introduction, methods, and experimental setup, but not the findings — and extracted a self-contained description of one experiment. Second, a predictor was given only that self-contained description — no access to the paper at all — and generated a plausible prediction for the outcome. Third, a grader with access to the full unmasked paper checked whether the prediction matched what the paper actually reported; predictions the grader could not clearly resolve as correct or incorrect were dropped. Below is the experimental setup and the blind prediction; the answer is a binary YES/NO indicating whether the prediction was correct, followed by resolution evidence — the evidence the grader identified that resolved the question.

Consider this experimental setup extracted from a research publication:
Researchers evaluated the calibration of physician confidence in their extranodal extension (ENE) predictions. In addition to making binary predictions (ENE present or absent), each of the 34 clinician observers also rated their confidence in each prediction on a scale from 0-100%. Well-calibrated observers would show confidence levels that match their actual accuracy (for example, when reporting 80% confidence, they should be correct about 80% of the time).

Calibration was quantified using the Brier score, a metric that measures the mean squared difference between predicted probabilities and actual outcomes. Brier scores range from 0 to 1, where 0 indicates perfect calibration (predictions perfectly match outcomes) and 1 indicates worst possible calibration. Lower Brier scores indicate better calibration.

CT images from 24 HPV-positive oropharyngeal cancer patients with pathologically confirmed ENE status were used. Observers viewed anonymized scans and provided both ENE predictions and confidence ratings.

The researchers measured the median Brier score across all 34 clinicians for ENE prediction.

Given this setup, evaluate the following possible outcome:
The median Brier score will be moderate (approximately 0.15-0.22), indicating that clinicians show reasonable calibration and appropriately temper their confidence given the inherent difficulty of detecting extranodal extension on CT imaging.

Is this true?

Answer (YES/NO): NO